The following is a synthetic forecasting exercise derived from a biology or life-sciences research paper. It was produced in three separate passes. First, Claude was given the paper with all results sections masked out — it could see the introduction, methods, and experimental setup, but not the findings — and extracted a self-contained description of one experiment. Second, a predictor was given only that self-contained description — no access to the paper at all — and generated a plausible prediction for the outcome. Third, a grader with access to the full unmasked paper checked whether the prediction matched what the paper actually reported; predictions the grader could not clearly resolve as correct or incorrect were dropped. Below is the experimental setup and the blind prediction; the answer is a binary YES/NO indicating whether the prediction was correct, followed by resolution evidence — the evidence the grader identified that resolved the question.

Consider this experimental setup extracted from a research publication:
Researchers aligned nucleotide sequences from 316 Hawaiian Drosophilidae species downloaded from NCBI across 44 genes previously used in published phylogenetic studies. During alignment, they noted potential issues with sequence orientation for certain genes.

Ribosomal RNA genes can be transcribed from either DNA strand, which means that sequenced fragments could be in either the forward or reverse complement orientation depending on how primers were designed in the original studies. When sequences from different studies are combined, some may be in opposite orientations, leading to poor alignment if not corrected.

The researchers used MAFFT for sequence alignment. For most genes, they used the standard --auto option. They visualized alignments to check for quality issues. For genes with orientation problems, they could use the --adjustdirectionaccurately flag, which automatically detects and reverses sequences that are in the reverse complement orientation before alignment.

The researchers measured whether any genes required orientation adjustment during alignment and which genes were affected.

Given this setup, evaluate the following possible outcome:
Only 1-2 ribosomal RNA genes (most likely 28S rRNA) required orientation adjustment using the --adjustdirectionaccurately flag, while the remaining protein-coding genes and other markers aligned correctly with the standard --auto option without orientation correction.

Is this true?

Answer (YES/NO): NO